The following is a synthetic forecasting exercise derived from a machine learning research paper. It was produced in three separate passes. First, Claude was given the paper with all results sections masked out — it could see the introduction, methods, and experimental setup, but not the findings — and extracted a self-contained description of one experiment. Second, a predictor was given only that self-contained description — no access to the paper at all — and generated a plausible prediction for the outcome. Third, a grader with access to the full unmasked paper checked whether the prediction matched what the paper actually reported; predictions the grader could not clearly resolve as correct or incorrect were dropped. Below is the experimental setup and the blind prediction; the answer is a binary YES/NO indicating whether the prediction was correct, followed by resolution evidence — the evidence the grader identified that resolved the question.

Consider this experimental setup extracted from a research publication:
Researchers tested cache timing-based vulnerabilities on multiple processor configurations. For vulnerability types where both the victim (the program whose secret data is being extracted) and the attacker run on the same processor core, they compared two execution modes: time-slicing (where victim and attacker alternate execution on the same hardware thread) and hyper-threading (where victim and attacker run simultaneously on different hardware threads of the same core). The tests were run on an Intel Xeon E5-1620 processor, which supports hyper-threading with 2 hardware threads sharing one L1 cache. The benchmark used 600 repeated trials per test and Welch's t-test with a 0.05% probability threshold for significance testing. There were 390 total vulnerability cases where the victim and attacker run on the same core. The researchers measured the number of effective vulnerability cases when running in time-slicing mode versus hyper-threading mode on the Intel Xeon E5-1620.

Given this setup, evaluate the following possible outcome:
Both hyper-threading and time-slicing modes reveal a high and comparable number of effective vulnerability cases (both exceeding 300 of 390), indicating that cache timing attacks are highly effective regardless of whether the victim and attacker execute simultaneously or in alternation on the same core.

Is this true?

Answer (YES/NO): NO